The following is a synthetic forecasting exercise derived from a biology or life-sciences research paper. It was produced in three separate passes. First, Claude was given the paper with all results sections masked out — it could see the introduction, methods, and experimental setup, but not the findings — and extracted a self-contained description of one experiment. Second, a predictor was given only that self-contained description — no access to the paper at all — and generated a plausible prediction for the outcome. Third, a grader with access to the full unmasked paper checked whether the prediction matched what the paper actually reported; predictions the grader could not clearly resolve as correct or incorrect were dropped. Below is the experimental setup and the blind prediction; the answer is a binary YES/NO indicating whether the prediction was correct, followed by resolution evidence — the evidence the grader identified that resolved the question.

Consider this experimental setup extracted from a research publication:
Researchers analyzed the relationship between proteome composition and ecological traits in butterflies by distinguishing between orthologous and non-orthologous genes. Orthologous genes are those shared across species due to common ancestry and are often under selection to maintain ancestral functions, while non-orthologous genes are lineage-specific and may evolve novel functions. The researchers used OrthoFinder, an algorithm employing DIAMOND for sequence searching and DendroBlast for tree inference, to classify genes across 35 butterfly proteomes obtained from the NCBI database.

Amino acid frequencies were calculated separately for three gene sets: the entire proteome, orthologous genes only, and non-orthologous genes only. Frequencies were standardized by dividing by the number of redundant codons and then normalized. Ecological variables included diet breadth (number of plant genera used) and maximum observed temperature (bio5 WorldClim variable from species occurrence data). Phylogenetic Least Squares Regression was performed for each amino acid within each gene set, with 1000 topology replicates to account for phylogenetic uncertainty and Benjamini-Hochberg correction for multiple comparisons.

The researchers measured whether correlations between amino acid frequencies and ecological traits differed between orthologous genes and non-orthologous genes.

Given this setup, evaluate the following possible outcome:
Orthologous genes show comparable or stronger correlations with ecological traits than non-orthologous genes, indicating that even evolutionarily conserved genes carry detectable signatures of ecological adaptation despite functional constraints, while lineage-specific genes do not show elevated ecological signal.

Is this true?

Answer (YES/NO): NO